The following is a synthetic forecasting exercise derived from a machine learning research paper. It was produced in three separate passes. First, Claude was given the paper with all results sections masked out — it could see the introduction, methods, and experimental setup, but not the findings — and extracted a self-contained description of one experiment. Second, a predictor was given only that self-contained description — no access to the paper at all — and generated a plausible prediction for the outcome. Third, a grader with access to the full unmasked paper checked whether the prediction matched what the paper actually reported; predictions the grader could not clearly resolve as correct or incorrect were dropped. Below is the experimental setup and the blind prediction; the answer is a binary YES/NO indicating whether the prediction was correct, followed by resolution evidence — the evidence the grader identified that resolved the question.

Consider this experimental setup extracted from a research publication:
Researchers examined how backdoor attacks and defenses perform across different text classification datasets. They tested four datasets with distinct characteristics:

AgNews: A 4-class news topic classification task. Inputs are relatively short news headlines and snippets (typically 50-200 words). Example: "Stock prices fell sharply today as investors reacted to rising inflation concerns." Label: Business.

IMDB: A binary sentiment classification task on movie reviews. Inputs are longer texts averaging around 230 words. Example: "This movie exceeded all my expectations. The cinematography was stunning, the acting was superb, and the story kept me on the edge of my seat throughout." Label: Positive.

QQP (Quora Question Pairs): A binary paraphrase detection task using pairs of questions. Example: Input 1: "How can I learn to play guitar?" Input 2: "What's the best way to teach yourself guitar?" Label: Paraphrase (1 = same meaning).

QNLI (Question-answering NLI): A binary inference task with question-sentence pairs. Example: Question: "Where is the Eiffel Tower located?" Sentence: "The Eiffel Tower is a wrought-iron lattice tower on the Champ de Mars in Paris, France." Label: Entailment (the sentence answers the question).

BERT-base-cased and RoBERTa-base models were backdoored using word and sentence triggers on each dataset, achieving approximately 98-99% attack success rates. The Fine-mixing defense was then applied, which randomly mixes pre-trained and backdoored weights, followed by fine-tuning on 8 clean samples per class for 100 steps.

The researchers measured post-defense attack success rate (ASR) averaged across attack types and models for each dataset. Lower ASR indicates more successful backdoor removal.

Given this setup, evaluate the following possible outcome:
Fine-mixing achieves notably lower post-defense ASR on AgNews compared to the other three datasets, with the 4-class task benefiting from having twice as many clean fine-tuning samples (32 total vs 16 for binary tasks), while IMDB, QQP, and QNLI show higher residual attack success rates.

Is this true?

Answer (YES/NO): YES